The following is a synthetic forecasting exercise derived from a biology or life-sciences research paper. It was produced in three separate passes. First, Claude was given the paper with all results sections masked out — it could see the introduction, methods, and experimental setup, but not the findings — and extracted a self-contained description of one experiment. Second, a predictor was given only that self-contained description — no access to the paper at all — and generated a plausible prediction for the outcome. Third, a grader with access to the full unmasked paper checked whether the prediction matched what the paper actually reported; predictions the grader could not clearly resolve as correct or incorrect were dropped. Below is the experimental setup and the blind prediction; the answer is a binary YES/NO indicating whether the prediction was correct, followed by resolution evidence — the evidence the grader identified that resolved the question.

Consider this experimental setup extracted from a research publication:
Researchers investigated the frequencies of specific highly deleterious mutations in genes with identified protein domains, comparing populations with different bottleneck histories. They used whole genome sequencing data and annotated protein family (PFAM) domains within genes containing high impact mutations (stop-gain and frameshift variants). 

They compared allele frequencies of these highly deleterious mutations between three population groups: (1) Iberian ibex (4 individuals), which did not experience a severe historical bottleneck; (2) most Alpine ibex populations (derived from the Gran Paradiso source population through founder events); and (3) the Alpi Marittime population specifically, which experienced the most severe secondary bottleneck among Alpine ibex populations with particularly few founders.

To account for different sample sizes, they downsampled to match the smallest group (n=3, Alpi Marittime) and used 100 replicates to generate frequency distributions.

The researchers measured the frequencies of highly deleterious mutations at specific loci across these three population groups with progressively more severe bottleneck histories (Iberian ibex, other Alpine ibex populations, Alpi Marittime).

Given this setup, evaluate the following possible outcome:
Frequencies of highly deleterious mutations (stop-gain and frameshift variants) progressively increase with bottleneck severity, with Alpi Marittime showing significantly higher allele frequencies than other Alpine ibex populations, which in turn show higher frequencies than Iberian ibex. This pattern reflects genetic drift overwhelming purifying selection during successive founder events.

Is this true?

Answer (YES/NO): NO